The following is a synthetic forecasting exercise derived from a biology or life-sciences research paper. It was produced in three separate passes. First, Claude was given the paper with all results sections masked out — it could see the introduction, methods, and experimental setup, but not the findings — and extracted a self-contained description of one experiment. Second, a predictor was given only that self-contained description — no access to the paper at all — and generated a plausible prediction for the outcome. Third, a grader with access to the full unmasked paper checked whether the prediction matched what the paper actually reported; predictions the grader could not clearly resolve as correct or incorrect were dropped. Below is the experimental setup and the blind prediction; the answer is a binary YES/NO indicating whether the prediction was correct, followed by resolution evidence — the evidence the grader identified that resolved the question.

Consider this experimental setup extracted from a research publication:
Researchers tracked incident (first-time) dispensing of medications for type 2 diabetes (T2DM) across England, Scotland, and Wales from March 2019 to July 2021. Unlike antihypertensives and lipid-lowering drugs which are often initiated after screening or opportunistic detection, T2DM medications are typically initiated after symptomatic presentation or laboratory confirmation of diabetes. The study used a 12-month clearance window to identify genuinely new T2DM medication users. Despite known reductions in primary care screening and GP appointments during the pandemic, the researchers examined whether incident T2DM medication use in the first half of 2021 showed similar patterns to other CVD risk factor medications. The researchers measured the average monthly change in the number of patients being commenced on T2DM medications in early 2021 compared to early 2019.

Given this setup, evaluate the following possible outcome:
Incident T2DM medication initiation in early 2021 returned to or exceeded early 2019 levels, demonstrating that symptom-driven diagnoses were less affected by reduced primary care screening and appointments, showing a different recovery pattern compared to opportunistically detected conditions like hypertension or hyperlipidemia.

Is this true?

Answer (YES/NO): YES